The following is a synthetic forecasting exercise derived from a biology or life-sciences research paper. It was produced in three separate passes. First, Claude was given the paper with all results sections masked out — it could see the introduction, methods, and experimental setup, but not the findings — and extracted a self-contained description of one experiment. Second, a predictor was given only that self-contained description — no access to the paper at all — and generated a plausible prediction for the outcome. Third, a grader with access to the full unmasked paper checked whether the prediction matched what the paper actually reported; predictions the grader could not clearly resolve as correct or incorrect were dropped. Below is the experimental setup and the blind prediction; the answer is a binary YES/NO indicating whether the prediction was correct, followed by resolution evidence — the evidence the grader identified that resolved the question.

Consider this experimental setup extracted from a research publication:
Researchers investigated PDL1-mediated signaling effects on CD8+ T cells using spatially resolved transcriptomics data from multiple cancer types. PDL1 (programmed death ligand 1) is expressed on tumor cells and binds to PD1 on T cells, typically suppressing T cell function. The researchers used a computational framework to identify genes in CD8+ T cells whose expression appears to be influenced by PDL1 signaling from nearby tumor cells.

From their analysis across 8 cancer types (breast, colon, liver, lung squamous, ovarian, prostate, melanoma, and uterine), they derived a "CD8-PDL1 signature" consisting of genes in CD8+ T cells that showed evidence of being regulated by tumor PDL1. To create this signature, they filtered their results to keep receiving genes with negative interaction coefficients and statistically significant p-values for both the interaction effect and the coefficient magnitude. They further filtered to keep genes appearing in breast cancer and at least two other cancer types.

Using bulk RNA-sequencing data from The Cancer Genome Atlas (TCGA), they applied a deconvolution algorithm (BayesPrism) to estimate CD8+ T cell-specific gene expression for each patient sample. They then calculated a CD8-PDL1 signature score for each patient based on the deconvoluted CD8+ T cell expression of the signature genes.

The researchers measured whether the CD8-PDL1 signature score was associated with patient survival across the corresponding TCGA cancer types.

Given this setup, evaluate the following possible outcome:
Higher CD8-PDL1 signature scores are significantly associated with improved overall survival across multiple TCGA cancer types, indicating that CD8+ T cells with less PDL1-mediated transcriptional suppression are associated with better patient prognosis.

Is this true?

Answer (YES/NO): NO